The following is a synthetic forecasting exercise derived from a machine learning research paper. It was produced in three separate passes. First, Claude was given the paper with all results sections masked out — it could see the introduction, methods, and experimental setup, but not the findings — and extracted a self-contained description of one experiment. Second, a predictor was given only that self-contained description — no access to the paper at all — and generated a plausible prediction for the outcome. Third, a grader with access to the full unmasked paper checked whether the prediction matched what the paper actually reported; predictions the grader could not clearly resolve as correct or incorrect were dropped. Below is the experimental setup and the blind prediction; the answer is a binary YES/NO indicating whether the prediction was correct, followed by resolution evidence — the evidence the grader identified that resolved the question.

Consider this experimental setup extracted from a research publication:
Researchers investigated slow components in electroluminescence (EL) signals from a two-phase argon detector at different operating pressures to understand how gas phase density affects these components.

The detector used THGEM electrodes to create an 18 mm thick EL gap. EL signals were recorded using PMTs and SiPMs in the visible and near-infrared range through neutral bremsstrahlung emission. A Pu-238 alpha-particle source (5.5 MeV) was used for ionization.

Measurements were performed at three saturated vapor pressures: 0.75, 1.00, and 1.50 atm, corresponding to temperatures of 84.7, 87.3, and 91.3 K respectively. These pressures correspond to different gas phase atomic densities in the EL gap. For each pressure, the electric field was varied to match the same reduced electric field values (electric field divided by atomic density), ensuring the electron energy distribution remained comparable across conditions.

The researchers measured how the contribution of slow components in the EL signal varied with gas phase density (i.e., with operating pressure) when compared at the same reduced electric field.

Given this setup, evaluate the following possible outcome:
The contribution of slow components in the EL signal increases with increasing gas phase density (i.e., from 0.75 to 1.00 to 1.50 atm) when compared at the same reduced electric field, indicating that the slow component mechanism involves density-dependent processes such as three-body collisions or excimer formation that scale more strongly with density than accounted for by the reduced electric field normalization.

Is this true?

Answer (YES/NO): YES